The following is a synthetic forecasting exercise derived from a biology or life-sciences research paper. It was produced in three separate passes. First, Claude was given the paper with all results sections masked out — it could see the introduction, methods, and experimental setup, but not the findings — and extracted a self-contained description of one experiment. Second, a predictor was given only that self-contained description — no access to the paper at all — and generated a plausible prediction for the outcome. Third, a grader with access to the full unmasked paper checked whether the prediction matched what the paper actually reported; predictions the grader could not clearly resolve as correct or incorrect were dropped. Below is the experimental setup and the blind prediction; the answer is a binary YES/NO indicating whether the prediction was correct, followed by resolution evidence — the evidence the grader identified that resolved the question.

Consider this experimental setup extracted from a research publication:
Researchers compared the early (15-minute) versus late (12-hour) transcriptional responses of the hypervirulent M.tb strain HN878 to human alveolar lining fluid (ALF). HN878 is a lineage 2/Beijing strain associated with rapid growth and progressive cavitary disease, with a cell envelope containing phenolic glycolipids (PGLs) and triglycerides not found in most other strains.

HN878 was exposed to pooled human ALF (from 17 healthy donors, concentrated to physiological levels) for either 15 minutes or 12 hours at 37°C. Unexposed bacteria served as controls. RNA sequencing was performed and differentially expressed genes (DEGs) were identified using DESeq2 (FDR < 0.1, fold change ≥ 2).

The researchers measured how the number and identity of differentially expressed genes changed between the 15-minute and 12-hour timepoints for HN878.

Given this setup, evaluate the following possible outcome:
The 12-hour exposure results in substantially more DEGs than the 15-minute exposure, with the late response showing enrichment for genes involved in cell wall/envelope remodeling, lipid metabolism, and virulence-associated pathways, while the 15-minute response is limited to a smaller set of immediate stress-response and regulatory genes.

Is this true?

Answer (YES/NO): NO